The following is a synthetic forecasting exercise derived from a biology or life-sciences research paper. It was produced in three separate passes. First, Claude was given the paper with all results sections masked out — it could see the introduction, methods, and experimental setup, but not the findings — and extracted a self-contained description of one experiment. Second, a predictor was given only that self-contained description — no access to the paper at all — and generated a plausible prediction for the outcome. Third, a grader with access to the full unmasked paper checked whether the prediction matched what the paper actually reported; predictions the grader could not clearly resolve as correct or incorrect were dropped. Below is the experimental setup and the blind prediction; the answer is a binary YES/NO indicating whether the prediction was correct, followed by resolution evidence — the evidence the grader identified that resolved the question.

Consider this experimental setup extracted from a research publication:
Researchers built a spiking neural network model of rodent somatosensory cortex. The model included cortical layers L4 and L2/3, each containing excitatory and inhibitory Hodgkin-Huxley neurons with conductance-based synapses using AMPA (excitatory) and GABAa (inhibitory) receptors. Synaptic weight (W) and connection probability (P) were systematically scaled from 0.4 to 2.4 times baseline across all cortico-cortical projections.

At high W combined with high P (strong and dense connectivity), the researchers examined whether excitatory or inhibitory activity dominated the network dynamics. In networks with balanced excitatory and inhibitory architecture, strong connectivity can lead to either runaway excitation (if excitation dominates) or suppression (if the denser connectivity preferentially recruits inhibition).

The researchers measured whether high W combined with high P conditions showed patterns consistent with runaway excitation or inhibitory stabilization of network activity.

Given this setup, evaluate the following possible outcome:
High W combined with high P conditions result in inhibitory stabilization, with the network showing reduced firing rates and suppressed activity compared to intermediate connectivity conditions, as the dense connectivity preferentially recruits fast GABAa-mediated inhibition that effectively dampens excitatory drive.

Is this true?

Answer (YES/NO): YES